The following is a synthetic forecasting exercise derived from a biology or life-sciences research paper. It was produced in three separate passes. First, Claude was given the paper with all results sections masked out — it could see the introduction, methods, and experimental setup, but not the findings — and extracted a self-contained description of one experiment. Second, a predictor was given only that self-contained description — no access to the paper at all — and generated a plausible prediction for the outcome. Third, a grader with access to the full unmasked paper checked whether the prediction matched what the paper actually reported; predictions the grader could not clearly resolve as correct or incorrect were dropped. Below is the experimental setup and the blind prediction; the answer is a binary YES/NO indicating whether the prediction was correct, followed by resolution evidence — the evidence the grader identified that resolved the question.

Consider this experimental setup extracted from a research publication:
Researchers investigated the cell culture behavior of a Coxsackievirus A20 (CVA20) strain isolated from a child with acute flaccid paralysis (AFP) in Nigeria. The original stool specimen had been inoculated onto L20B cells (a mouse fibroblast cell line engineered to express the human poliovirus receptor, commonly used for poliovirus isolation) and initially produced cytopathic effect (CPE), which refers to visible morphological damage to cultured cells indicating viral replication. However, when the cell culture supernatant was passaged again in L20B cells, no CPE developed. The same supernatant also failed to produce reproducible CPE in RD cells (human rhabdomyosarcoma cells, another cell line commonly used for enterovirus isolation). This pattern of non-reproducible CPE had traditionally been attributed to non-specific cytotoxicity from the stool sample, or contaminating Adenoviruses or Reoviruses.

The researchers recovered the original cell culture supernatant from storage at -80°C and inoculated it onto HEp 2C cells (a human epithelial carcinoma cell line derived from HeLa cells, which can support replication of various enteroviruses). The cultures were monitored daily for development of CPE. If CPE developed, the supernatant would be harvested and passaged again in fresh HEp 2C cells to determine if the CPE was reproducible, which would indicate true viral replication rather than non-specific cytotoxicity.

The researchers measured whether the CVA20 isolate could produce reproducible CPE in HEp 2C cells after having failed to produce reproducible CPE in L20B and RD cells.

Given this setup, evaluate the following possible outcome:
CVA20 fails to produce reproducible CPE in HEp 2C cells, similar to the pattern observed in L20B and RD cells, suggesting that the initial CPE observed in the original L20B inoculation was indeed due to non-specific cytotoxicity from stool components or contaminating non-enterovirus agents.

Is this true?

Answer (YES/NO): NO